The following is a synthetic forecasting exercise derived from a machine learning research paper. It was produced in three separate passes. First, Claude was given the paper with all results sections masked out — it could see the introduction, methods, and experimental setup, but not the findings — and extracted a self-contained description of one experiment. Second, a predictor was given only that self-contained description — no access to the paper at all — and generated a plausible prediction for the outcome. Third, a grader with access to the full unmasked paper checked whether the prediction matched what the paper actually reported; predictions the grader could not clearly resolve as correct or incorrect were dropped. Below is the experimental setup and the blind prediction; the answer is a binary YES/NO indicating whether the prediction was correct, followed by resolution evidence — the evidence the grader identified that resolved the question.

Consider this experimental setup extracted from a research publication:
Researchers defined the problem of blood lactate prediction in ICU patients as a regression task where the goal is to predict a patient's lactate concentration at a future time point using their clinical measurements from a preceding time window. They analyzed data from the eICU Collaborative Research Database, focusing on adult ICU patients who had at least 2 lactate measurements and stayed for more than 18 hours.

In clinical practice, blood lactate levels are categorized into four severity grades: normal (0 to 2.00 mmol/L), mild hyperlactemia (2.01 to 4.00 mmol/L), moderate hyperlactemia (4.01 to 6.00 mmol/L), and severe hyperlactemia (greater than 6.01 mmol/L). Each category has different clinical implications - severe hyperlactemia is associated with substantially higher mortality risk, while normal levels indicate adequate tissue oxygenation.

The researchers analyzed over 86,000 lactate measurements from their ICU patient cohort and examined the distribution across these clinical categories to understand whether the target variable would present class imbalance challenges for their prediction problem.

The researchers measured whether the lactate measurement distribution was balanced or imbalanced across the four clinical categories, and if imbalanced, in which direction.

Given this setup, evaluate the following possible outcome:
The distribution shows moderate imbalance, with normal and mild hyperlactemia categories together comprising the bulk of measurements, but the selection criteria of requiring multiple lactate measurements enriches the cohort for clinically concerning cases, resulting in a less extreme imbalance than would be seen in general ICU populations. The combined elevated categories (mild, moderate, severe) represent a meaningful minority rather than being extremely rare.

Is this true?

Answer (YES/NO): NO